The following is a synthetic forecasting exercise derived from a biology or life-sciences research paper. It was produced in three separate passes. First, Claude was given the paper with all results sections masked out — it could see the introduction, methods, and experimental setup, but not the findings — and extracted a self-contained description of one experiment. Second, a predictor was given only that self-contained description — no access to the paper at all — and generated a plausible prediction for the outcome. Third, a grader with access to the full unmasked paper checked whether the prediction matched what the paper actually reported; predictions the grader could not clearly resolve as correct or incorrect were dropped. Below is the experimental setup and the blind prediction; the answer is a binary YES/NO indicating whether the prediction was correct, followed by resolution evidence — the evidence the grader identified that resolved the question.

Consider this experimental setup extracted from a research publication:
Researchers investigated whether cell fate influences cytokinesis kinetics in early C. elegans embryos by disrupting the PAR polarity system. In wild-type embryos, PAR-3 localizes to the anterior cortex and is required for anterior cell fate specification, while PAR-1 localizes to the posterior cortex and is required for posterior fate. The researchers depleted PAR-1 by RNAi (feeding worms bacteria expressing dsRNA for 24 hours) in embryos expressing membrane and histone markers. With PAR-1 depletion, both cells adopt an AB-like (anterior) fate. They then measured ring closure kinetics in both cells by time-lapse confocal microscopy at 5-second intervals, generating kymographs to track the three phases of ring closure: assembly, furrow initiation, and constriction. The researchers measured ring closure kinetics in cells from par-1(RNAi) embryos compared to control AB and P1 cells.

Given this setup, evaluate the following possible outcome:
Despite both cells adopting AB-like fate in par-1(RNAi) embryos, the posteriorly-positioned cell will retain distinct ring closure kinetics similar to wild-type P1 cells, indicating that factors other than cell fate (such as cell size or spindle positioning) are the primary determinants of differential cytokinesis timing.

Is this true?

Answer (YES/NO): NO